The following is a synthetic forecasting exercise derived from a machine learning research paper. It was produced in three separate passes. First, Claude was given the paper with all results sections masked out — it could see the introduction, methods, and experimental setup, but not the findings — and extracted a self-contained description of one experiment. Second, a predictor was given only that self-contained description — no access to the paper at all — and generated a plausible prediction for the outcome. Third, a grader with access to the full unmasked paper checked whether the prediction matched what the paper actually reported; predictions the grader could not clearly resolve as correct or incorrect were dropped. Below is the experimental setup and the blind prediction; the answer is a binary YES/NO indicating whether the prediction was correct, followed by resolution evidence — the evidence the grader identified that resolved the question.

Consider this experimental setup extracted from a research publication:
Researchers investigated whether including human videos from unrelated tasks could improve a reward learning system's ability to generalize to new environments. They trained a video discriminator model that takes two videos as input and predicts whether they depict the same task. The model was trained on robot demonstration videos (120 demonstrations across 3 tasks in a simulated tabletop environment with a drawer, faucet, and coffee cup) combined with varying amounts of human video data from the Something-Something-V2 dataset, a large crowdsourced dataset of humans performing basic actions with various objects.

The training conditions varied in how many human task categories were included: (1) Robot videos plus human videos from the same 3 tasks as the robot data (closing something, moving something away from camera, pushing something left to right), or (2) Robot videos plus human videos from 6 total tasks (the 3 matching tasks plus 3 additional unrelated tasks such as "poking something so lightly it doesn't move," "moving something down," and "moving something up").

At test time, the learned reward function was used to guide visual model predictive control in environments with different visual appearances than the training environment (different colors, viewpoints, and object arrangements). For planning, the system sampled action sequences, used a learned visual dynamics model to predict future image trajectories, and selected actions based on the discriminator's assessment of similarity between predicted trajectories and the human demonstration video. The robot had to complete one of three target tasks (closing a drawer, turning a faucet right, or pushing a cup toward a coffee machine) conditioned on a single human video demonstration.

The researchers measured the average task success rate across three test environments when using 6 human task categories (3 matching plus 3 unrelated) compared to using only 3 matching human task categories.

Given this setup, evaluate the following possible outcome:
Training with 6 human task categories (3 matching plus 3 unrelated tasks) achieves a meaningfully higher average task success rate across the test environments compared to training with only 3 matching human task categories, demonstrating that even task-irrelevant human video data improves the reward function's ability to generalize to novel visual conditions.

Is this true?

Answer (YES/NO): NO